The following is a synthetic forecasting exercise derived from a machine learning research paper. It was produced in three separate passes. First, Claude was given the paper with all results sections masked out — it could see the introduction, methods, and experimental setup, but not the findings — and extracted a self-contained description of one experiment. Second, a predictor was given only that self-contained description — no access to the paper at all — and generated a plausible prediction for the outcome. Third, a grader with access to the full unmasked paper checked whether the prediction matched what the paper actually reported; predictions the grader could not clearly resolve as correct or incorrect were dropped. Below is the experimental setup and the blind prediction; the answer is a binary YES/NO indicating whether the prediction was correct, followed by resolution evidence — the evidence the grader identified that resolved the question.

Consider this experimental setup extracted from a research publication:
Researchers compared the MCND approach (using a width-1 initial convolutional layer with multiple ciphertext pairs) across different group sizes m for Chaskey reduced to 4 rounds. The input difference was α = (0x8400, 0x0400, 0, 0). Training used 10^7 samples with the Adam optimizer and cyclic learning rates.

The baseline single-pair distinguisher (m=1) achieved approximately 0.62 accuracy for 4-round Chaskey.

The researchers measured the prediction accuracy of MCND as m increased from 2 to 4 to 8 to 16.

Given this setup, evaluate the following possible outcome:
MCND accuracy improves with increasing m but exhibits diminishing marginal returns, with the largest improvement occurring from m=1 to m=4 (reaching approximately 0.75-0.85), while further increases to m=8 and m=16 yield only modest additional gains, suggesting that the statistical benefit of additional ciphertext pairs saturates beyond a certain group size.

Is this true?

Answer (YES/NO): NO